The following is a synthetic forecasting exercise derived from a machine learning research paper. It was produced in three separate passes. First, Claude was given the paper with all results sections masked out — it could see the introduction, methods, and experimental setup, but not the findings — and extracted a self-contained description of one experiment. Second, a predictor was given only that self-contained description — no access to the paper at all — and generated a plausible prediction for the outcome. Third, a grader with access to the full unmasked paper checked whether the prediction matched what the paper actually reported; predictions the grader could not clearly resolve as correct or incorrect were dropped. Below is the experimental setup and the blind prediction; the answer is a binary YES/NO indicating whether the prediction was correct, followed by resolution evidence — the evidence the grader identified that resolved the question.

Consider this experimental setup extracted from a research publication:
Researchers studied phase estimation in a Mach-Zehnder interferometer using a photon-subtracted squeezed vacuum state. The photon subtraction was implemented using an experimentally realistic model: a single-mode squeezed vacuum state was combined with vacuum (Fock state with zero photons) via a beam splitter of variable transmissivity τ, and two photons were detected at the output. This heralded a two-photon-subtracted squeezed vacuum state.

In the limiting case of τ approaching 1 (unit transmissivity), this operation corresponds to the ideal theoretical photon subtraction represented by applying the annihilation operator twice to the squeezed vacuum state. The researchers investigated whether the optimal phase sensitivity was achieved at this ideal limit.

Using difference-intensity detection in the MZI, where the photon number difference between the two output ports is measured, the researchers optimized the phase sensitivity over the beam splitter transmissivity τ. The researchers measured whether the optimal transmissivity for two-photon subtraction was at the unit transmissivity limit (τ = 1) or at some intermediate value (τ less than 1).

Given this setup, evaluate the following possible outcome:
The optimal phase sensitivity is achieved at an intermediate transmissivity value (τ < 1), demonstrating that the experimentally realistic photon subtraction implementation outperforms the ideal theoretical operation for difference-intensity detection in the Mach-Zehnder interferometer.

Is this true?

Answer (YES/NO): YES